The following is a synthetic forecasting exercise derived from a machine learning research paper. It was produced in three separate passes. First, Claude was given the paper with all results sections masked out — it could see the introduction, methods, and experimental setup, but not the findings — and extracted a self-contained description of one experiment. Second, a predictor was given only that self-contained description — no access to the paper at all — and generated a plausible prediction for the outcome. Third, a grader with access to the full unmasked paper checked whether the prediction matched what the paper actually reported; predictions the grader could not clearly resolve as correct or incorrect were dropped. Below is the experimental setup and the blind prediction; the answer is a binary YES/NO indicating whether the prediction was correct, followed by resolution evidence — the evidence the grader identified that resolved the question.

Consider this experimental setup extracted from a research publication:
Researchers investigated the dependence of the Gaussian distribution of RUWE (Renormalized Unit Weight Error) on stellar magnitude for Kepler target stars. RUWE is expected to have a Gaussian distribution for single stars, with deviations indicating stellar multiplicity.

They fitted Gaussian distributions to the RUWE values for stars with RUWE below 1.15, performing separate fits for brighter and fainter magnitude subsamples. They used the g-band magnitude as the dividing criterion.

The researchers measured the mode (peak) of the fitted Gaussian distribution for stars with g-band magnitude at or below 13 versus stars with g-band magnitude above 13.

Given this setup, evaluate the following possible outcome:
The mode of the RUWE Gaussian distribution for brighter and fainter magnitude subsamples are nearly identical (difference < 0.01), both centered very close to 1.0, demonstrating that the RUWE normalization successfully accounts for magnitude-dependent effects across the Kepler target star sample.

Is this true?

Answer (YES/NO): NO